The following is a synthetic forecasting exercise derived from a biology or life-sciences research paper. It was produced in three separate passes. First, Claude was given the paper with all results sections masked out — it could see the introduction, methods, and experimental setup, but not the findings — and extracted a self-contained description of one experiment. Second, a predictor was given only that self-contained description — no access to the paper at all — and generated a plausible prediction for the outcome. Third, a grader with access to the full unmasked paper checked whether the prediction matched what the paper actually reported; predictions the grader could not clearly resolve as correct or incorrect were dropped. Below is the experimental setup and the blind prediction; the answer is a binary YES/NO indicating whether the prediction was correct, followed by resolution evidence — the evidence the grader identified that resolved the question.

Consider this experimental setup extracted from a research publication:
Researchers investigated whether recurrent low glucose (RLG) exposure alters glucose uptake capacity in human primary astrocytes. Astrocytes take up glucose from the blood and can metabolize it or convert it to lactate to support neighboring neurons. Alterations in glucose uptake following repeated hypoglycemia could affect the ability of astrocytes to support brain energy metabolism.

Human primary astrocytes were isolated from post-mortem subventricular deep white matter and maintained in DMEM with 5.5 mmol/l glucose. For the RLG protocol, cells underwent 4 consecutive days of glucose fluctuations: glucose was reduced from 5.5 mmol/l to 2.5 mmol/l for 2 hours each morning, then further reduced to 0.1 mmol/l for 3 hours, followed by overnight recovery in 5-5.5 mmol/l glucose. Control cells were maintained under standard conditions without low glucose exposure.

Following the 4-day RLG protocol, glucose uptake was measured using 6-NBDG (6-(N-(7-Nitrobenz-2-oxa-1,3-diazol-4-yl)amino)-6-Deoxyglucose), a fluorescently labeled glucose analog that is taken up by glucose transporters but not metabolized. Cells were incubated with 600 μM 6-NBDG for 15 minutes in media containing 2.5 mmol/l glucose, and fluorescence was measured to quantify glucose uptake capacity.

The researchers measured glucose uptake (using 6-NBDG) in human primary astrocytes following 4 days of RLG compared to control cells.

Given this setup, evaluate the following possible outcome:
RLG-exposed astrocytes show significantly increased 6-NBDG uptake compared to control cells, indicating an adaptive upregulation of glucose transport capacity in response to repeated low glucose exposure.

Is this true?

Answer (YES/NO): NO